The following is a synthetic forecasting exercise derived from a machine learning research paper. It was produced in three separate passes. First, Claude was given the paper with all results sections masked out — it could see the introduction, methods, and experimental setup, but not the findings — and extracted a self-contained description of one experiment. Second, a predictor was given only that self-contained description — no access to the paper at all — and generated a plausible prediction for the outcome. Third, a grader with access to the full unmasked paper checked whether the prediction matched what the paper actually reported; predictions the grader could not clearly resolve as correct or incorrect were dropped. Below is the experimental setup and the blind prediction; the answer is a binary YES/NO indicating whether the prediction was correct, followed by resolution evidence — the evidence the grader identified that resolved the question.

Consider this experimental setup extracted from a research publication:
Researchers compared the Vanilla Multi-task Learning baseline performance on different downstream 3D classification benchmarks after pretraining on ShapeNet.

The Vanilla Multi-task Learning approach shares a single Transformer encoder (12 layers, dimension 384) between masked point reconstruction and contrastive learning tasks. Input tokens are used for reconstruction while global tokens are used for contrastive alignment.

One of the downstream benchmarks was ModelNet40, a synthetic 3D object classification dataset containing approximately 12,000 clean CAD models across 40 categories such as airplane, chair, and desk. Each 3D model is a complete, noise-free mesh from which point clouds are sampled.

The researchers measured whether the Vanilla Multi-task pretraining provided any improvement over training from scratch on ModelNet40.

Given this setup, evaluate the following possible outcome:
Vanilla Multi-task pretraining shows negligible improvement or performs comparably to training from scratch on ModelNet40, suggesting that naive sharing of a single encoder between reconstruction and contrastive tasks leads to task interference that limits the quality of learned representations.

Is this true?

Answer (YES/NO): YES